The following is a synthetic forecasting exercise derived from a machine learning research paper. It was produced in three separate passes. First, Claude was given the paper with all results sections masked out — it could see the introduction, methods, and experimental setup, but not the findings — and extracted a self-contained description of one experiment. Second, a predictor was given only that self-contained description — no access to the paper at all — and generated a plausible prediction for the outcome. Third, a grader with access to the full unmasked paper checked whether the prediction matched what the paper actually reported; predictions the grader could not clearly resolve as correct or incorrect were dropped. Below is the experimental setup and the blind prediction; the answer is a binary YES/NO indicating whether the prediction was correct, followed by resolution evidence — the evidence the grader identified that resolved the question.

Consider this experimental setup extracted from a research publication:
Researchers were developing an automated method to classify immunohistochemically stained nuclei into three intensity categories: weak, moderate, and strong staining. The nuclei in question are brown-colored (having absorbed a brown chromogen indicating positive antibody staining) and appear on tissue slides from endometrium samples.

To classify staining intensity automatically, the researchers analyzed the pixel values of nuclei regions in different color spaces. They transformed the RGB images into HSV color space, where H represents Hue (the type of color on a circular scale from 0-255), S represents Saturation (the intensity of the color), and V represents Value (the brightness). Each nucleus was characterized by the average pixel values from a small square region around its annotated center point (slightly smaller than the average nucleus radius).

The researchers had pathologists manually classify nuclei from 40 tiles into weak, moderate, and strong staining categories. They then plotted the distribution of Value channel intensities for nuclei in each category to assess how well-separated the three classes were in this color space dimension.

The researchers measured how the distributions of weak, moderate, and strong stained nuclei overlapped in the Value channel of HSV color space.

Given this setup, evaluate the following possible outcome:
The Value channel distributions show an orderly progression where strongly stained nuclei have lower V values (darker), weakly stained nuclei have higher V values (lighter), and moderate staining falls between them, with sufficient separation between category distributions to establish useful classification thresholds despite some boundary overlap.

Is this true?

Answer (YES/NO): YES